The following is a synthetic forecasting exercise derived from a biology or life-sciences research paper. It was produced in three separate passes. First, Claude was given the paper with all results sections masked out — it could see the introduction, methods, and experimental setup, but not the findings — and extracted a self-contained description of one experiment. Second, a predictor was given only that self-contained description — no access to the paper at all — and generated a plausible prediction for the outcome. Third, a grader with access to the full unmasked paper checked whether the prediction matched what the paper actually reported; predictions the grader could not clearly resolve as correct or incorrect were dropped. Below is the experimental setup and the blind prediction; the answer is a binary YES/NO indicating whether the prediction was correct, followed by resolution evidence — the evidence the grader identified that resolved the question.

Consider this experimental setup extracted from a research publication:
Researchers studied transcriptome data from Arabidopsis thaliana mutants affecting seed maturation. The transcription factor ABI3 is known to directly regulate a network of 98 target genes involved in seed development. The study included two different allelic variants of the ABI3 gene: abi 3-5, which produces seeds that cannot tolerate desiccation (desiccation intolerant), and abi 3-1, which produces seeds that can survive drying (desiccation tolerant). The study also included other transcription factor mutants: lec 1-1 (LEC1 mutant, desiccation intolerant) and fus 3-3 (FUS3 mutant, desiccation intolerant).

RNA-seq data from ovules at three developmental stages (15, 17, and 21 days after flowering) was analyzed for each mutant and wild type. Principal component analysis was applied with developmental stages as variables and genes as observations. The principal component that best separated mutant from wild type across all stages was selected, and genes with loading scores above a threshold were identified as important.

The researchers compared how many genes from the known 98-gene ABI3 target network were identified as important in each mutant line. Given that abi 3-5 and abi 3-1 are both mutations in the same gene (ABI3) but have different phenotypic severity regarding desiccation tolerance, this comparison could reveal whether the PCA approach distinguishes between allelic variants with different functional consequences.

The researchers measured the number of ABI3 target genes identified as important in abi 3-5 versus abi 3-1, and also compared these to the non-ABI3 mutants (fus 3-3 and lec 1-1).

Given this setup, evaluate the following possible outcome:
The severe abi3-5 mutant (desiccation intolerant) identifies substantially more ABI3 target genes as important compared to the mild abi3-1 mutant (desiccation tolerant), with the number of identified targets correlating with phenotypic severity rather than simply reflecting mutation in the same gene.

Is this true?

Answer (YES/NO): YES